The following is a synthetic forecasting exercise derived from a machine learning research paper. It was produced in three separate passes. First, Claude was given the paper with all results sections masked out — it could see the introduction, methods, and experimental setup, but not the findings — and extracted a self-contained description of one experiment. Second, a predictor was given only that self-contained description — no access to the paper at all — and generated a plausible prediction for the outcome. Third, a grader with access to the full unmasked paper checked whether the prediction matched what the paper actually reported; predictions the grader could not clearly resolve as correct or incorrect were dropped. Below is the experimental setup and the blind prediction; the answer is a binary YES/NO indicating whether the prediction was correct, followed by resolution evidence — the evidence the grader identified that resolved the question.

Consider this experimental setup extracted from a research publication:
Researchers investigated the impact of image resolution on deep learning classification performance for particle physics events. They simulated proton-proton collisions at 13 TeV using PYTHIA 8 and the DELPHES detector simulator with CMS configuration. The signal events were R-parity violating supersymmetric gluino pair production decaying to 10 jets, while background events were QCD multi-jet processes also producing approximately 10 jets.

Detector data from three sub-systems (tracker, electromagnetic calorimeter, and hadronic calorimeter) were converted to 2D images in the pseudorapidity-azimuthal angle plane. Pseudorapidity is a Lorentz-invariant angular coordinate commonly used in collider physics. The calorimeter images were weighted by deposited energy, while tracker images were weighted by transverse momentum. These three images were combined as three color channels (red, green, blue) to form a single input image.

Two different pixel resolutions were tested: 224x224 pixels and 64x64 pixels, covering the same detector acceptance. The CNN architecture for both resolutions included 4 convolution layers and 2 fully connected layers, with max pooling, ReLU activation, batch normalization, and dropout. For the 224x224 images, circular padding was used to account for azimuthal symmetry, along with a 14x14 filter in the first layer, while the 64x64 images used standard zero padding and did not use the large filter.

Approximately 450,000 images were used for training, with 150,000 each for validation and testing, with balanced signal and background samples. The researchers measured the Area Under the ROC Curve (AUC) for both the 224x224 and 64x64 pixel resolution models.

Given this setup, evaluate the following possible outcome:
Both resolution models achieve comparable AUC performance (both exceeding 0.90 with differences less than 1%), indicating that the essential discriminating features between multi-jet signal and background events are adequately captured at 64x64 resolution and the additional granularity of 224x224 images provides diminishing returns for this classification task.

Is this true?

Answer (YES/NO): YES